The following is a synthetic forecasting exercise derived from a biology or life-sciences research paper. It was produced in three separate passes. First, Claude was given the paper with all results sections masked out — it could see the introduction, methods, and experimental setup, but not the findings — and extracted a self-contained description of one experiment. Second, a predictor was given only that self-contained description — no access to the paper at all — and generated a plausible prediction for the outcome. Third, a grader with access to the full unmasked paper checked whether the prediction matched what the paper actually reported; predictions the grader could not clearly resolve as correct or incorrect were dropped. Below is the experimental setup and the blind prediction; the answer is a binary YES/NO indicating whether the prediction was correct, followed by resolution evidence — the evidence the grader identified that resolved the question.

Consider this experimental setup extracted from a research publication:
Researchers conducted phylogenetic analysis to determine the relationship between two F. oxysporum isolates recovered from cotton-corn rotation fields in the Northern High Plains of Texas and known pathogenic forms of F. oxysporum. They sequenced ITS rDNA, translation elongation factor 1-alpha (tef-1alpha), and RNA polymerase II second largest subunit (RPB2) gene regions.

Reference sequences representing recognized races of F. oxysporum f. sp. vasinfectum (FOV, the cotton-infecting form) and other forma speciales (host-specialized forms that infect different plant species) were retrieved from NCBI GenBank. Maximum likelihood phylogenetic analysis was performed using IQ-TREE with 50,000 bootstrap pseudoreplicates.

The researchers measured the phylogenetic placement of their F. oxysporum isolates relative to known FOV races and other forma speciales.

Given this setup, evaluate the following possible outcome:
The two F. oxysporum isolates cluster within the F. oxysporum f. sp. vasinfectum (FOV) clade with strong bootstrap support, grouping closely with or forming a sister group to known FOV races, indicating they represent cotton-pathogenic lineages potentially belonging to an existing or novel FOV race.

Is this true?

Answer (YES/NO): NO